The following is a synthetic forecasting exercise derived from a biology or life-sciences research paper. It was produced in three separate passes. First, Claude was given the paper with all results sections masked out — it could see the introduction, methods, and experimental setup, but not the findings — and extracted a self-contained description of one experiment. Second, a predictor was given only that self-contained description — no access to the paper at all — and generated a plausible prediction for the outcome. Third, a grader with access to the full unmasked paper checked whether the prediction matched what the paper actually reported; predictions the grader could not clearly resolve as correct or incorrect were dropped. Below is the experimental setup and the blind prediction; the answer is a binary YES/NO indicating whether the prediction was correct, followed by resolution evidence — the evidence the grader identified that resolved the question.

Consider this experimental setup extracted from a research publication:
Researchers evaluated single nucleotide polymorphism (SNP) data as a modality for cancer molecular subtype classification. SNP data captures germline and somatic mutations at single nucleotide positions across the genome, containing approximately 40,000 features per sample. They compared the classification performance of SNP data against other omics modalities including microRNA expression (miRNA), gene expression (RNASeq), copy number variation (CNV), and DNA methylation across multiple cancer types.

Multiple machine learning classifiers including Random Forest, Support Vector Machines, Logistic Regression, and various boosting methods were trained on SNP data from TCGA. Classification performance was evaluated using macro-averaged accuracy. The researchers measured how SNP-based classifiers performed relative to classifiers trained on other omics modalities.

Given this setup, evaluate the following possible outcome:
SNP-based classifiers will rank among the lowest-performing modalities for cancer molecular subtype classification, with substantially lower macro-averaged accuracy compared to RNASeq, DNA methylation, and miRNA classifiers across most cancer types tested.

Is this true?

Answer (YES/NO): YES